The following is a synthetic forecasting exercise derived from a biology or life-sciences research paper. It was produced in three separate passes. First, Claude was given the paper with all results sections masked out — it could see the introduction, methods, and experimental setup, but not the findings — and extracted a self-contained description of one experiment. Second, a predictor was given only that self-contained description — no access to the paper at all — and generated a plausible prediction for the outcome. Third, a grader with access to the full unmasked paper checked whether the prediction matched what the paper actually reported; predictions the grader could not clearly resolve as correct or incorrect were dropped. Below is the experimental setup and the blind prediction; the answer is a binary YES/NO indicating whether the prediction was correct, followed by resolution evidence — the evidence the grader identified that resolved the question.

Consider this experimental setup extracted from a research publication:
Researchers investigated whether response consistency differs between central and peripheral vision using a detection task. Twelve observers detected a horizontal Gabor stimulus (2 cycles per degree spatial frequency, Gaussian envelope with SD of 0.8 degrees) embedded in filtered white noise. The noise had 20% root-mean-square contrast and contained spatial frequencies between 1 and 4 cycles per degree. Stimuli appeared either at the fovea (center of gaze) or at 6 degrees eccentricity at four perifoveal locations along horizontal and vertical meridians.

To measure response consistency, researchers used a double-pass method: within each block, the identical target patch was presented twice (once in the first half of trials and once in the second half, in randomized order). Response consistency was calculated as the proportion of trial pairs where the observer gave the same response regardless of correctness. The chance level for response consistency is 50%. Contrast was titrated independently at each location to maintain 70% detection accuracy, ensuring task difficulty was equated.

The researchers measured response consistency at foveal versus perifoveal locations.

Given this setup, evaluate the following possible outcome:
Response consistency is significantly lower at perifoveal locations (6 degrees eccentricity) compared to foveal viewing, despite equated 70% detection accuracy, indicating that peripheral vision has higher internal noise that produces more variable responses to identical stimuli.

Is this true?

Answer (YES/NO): YES